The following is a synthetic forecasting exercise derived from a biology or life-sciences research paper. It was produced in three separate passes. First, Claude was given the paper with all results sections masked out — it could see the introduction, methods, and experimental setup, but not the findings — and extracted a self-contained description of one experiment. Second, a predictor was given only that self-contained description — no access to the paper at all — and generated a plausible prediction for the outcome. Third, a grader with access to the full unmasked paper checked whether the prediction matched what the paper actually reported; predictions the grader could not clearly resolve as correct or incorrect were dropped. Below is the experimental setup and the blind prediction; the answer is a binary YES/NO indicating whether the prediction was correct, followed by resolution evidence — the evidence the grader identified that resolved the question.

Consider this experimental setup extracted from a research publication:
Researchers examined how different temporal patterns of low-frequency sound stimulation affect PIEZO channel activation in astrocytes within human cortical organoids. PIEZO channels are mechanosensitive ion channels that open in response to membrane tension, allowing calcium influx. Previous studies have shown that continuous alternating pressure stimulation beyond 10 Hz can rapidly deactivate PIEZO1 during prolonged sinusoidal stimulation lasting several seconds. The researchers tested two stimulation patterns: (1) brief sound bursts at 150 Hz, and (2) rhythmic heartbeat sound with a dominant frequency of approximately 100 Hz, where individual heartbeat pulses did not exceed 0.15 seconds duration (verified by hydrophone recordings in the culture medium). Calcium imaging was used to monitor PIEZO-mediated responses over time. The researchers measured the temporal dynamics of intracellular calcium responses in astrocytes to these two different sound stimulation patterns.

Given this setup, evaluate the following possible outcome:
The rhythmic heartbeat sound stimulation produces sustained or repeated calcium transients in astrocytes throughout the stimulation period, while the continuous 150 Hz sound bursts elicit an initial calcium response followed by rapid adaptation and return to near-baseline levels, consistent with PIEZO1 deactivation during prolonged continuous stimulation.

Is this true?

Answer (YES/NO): NO